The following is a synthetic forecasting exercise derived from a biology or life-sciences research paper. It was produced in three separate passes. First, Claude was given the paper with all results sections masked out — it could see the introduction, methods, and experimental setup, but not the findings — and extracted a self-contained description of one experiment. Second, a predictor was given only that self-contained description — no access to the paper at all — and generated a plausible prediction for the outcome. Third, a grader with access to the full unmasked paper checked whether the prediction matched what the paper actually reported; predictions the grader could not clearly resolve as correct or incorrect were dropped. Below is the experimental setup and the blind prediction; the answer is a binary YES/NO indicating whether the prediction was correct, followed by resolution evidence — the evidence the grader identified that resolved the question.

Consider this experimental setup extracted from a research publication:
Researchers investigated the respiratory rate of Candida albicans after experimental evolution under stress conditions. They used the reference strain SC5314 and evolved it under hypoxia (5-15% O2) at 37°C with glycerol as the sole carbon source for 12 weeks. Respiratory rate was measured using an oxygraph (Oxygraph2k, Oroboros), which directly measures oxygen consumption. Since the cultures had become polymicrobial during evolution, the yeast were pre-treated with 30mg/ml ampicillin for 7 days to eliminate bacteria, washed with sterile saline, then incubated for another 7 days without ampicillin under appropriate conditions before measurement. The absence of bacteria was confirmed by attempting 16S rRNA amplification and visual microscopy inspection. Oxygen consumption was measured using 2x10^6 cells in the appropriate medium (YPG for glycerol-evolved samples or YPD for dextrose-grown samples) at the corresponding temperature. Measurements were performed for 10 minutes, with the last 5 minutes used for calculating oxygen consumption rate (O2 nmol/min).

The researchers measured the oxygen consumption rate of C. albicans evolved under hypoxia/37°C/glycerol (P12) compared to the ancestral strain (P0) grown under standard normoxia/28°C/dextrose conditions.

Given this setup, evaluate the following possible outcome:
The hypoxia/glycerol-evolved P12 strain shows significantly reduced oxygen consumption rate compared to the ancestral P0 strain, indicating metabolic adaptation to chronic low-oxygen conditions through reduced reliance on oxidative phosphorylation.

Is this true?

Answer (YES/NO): YES